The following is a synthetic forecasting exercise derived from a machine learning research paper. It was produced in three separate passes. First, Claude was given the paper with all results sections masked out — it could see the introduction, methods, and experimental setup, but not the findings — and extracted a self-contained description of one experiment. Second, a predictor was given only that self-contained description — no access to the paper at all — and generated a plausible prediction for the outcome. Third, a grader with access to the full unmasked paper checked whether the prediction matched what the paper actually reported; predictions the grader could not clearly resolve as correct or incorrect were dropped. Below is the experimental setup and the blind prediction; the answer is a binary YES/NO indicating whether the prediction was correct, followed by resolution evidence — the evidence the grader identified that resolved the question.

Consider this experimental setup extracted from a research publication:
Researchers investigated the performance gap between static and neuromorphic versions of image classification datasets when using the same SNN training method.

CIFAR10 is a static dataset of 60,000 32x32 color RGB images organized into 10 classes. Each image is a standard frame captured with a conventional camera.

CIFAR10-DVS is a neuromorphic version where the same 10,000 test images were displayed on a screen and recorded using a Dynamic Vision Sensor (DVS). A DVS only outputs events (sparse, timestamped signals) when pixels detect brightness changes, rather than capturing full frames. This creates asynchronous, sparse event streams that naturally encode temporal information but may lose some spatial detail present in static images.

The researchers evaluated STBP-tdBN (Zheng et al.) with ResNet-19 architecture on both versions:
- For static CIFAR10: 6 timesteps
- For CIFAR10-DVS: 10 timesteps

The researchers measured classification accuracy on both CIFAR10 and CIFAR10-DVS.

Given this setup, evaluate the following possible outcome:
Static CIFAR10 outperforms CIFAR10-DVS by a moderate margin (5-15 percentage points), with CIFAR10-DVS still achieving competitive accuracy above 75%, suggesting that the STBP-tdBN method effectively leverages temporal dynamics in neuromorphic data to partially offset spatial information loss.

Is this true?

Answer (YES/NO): NO